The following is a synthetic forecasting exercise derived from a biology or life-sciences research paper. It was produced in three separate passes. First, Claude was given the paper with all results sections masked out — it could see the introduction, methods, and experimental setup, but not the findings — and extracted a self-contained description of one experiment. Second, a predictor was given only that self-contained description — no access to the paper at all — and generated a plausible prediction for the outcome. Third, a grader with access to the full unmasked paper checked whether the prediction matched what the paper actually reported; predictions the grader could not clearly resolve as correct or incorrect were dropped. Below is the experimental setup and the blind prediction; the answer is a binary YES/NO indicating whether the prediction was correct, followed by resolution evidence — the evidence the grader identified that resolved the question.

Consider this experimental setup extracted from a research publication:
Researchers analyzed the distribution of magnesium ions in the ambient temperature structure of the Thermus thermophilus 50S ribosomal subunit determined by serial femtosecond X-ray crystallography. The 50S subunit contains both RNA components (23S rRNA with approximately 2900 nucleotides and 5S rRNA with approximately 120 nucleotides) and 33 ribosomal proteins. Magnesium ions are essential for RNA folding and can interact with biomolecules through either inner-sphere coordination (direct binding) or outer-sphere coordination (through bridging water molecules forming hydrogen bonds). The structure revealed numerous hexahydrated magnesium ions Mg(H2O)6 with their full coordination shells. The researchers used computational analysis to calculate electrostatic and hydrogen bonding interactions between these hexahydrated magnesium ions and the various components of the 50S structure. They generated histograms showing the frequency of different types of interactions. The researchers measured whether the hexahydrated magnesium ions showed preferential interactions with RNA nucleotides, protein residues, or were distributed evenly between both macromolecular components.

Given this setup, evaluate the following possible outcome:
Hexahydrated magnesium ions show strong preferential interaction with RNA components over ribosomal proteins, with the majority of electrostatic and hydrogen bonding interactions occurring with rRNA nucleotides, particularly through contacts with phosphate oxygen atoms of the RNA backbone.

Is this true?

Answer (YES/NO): NO